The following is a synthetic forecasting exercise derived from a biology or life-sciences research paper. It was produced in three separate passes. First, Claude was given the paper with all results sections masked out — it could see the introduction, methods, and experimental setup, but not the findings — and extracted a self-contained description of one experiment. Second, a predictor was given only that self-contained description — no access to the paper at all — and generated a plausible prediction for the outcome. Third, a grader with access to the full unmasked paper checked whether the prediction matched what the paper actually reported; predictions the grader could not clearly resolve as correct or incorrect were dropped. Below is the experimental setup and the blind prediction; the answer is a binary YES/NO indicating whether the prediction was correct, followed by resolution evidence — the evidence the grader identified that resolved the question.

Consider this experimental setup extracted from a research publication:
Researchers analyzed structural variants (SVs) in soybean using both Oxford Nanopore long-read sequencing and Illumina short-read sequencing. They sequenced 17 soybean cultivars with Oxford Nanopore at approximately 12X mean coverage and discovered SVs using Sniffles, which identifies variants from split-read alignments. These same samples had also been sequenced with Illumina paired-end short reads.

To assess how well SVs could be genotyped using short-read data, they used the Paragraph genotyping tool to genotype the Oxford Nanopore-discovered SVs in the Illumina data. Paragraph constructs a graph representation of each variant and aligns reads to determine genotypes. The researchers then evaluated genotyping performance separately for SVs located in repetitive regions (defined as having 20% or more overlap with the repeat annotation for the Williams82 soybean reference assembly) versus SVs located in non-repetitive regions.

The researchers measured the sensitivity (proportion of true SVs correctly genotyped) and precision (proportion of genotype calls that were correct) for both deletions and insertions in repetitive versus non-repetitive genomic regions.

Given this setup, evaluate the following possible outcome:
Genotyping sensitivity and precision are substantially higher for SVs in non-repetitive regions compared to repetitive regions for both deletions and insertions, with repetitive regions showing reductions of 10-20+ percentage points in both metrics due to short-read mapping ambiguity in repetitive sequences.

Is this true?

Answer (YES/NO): NO